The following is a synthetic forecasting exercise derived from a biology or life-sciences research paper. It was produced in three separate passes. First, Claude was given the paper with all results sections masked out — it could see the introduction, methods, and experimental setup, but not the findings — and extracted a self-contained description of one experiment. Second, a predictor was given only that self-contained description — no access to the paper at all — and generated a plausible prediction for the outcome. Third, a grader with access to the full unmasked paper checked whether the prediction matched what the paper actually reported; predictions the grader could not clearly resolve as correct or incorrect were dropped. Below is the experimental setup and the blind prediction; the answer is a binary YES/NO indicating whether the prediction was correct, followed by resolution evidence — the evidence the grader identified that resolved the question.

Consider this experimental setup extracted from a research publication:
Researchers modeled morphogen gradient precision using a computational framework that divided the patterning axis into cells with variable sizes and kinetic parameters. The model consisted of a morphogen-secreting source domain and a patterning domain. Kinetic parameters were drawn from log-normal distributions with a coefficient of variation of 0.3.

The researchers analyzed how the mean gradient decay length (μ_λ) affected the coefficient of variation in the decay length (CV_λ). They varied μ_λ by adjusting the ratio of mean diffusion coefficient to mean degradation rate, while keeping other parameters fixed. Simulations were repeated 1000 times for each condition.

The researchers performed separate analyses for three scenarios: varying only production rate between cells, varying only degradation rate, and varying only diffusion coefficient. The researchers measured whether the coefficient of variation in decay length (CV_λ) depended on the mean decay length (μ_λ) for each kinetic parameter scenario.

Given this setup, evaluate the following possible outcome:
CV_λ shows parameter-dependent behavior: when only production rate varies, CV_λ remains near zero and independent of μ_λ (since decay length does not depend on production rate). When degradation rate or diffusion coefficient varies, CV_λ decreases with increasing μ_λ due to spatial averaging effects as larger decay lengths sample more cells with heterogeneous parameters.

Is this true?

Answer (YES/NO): NO